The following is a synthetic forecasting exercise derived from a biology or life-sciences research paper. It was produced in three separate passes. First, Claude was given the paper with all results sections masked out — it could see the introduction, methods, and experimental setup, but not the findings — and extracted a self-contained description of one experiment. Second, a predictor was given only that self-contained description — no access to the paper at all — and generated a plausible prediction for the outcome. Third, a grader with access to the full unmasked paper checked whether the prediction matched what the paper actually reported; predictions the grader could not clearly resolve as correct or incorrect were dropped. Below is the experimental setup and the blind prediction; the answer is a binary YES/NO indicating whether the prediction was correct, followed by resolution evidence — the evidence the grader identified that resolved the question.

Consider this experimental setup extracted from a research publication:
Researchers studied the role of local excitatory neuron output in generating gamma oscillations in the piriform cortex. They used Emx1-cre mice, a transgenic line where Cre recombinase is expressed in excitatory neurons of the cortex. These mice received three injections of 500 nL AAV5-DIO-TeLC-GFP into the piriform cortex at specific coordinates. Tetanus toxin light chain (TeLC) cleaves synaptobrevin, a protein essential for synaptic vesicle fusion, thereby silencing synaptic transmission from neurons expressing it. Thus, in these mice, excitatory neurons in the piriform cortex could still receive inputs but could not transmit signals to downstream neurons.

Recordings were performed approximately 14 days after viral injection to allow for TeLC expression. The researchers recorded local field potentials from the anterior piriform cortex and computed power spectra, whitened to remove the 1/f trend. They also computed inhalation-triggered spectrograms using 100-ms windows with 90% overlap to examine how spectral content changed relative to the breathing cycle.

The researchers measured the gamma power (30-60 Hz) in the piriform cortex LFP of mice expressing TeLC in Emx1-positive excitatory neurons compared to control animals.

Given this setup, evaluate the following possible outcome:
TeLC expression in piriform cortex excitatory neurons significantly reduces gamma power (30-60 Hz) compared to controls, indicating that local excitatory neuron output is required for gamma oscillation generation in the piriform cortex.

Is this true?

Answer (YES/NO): YES